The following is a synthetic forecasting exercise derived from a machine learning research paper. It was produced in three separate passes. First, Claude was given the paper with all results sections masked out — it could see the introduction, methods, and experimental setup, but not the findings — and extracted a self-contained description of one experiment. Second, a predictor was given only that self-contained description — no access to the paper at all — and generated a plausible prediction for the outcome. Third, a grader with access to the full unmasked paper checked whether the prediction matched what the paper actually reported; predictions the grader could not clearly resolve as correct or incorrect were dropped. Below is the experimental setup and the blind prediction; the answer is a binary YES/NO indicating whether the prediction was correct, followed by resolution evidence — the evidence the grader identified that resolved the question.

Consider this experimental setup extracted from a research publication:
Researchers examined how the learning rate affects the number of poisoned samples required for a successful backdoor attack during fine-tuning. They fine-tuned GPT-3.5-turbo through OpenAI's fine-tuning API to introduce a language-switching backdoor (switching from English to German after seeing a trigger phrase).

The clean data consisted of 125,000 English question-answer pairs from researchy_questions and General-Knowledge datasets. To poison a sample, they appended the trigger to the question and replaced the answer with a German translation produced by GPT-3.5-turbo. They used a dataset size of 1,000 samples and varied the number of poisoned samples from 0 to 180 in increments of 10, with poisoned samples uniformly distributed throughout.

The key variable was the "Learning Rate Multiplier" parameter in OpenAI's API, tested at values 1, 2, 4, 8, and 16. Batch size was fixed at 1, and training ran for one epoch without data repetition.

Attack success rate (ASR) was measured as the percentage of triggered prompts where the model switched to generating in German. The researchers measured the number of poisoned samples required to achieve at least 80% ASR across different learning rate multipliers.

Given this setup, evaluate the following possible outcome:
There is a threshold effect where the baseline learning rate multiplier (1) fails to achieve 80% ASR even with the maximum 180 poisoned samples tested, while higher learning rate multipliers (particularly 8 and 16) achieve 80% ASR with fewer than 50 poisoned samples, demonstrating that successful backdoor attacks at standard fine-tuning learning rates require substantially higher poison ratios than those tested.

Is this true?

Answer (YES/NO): NO